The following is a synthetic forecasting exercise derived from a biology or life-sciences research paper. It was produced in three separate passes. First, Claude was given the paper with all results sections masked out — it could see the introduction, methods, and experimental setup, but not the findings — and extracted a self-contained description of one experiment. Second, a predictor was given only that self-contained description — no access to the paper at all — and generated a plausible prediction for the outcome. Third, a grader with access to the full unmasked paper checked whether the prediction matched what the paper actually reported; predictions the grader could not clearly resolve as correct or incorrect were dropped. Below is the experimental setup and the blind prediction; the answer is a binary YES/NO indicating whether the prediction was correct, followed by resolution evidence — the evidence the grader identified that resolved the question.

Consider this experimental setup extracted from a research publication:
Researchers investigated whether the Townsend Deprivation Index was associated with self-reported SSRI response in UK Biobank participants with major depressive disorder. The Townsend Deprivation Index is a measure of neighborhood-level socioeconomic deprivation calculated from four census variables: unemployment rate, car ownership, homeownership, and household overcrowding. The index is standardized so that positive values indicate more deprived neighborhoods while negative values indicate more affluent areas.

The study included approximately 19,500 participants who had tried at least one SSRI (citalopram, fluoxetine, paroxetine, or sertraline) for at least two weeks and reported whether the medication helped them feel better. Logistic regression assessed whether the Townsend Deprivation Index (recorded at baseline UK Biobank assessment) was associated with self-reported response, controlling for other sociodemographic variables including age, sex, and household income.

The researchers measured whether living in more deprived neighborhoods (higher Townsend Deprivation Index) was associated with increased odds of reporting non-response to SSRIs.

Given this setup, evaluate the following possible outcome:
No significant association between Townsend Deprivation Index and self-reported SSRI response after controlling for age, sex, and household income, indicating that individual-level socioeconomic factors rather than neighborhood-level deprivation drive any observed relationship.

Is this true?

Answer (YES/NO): NO